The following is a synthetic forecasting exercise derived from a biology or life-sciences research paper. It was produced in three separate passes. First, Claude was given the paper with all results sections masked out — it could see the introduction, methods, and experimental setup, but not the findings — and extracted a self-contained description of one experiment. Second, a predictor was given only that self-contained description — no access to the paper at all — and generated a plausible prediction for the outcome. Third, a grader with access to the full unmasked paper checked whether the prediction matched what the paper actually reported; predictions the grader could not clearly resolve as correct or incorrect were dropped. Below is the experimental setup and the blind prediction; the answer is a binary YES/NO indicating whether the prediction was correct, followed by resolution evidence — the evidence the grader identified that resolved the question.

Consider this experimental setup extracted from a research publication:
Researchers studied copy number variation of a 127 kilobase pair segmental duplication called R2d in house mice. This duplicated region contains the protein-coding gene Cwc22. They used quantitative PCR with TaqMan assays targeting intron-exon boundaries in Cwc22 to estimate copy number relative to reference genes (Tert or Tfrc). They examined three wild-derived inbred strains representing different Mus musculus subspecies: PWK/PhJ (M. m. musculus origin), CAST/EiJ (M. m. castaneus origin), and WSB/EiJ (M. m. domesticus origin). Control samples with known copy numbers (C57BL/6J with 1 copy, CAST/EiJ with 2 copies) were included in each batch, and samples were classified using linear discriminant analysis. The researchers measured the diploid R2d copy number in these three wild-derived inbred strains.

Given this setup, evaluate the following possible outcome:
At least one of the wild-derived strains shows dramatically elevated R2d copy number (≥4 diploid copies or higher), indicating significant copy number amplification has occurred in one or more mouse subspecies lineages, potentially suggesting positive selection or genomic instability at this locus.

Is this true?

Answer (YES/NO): YES